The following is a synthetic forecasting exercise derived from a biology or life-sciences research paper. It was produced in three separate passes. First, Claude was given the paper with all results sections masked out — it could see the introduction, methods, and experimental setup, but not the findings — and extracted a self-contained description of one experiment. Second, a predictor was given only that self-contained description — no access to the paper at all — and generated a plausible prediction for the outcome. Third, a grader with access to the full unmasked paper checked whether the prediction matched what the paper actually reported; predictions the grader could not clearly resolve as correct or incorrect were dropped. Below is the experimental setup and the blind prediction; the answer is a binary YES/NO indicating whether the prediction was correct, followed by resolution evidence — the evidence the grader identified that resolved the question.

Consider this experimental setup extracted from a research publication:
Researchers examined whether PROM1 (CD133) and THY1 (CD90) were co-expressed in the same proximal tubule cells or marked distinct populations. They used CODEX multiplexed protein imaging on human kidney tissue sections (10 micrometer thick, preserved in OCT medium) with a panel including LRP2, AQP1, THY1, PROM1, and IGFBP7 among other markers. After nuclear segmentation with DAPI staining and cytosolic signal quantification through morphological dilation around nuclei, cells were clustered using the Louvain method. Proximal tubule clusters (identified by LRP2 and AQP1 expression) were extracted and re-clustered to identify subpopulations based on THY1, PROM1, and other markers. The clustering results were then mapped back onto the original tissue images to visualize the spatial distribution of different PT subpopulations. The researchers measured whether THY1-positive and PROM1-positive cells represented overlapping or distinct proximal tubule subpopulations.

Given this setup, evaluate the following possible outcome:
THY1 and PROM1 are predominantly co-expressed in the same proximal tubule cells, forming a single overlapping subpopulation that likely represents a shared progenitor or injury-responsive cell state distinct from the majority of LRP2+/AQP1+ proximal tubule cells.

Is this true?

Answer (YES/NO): NO